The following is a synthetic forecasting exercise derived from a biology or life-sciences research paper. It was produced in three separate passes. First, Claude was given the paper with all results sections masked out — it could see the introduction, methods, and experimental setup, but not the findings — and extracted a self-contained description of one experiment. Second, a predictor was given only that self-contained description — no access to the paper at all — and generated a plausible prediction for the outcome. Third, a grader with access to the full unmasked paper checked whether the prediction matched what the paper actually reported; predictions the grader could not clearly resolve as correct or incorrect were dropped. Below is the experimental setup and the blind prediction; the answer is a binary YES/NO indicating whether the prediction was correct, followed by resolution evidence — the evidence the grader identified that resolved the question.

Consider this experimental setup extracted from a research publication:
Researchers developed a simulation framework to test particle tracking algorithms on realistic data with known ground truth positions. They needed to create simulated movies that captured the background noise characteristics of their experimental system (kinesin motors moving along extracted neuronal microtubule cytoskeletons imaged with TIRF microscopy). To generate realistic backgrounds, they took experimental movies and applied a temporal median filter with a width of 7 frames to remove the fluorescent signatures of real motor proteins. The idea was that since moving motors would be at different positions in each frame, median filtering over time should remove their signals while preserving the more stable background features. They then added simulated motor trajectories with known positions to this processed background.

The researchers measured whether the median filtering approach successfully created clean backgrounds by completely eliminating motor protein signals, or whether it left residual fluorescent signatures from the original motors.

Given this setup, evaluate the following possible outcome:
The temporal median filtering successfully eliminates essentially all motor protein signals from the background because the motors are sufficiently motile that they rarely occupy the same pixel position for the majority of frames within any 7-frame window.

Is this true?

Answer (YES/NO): NO